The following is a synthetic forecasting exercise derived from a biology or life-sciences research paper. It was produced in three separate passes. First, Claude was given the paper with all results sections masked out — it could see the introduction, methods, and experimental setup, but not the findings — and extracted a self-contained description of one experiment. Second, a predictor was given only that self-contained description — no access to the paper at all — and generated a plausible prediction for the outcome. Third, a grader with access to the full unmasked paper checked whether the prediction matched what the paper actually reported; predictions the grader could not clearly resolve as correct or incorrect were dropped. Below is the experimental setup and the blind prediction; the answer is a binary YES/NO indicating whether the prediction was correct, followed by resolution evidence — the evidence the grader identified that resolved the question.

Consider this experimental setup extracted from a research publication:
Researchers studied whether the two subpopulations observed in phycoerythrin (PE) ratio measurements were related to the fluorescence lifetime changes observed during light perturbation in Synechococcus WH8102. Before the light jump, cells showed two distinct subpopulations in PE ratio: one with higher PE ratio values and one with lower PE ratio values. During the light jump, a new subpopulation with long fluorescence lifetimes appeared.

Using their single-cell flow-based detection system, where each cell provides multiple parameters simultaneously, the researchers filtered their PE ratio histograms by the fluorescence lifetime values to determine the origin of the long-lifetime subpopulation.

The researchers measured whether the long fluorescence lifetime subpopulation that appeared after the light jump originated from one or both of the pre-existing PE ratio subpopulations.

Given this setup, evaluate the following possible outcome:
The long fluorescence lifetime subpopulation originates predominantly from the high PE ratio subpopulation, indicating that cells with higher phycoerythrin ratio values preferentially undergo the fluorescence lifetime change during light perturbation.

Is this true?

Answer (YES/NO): NO